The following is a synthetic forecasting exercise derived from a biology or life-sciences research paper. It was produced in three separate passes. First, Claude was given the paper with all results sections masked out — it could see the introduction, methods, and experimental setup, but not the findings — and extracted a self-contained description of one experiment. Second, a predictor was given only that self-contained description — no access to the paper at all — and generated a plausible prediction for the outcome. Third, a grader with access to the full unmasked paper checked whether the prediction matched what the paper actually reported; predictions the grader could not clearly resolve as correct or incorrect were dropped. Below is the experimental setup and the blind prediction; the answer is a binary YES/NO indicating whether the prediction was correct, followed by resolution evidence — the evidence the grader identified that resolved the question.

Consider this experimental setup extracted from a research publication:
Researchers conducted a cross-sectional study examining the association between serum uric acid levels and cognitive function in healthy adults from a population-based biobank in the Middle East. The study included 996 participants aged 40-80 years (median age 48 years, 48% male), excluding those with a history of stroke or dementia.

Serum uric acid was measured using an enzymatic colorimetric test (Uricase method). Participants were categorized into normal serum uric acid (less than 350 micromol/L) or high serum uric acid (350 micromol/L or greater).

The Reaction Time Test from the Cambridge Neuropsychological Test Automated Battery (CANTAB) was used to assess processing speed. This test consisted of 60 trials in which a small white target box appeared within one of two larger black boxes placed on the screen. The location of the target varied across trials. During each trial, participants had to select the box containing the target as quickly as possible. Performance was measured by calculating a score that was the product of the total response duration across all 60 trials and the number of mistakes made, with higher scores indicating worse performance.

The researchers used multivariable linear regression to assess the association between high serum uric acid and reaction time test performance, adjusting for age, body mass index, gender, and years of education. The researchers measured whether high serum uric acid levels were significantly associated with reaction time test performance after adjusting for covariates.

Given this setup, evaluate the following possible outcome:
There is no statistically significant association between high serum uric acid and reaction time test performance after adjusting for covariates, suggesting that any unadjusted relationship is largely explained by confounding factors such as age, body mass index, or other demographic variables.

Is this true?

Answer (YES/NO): YES